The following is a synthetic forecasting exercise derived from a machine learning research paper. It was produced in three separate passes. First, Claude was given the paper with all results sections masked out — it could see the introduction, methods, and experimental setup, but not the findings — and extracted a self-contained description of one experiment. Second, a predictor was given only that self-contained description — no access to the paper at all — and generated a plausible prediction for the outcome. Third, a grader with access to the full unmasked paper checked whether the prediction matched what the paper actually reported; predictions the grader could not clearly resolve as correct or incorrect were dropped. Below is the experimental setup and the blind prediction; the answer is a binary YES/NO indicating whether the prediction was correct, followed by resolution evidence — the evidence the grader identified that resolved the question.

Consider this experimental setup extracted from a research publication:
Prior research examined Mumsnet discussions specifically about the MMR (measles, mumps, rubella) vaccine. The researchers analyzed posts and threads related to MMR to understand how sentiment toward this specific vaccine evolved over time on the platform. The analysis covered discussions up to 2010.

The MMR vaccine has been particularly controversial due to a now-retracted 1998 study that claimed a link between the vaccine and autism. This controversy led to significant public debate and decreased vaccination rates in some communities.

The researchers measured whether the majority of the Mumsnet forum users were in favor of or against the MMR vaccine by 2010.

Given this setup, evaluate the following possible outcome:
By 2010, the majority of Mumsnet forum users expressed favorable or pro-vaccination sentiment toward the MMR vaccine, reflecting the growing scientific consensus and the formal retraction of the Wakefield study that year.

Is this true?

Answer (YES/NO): YES